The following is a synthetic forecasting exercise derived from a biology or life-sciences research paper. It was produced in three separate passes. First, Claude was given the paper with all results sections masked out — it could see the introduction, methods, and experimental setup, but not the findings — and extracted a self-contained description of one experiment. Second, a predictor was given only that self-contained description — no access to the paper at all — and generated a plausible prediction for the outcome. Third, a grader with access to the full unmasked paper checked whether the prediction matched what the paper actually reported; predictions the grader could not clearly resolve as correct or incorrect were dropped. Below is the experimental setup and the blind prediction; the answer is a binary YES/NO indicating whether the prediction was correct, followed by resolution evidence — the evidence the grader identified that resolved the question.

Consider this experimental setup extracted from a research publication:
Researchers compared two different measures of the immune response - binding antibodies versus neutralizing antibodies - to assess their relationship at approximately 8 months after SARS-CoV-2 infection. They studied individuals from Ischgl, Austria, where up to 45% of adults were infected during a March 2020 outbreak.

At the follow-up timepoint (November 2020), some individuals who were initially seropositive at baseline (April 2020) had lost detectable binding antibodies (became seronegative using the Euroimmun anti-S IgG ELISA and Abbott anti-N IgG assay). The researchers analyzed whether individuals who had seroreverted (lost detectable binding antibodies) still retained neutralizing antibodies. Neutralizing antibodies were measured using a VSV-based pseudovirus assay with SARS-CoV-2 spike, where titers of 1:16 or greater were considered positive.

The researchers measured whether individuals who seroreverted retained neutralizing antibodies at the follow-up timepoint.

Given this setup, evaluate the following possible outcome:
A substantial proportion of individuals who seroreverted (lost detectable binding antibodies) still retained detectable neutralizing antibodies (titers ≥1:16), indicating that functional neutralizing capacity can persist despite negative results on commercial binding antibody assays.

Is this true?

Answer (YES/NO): YES